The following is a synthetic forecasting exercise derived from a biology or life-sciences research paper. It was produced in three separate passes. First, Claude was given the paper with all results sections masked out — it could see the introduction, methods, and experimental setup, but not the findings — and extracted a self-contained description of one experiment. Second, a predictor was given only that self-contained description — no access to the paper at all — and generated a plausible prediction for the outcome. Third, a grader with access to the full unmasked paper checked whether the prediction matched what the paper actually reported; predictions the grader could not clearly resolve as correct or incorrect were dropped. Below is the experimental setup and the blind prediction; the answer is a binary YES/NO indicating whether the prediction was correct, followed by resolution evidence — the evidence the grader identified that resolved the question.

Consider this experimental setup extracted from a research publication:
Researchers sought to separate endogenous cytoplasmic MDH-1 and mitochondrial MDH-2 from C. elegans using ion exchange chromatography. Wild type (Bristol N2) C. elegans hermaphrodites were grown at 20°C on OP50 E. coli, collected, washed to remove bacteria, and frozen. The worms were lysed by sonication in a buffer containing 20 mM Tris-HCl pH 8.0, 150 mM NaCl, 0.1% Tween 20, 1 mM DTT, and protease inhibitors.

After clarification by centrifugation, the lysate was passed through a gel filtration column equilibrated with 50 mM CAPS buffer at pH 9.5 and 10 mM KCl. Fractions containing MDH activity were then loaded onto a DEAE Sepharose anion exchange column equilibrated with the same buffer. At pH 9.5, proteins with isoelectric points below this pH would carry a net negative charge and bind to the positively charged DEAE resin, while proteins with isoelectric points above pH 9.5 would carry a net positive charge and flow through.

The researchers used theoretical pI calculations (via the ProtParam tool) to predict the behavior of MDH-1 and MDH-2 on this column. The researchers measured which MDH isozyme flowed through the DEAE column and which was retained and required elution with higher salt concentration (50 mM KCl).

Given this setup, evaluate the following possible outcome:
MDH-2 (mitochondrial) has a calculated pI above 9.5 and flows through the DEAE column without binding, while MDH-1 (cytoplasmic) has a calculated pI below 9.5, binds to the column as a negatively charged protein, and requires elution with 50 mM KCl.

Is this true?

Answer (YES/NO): NO